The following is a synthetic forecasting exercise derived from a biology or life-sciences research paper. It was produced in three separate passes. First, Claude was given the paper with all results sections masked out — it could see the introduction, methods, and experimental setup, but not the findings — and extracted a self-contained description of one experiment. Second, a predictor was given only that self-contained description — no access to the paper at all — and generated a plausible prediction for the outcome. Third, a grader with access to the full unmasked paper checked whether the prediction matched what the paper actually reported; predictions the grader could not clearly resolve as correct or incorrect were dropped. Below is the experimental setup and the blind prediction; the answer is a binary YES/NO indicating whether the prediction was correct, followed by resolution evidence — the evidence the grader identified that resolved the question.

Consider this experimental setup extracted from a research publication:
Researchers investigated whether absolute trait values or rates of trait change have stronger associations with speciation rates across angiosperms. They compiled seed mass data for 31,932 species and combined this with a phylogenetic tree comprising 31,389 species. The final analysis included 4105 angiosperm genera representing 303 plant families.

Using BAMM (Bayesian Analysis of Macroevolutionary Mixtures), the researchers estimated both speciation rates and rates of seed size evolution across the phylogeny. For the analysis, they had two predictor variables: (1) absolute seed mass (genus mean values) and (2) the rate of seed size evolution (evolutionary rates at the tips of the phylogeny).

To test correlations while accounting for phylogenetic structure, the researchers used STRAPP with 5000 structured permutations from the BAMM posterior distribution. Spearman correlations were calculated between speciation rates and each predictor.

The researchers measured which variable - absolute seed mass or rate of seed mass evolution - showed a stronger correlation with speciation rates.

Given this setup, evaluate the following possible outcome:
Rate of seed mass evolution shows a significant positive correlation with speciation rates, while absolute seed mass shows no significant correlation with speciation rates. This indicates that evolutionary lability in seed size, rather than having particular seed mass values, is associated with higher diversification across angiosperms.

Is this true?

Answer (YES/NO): NO